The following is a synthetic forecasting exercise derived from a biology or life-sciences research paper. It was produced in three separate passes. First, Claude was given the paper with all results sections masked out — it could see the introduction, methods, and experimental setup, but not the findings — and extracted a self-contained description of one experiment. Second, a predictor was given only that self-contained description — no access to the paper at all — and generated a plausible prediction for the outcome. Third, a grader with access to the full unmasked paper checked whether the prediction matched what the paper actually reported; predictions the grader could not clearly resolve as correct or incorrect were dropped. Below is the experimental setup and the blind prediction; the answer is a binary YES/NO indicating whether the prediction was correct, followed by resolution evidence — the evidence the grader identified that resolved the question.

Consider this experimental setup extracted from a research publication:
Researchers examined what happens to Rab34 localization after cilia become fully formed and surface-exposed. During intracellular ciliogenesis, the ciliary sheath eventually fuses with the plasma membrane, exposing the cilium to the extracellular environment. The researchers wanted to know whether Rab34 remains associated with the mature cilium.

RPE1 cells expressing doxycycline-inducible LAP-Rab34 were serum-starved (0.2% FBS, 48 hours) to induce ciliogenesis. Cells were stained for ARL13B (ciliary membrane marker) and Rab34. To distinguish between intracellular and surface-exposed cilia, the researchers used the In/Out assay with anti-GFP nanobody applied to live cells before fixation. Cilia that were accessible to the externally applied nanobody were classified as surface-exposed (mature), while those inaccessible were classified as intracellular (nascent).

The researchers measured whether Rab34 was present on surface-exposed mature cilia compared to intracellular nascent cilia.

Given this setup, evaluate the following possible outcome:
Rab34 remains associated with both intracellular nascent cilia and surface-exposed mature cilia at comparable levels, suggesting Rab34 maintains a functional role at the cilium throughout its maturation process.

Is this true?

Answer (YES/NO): NO